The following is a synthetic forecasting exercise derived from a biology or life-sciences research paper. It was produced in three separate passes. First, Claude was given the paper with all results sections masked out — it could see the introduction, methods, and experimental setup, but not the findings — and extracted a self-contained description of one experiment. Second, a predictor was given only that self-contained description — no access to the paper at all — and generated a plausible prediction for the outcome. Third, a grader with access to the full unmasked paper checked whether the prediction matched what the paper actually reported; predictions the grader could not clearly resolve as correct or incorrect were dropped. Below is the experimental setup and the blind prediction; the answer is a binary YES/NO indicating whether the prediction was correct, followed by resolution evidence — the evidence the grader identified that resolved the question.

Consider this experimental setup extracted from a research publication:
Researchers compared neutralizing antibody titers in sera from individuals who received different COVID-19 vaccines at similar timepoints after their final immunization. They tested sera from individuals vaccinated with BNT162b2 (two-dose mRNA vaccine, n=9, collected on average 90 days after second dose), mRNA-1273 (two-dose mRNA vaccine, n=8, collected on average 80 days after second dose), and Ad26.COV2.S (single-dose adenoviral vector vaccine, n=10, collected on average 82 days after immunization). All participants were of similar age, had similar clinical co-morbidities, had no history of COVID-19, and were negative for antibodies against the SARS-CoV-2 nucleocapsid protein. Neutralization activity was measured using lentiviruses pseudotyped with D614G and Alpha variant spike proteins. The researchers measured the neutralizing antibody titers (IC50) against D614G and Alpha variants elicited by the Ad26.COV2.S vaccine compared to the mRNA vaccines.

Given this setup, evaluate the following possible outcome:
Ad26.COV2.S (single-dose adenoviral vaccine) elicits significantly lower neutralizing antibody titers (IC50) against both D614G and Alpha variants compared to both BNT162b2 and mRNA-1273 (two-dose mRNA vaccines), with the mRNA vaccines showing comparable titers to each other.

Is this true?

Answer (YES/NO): YES